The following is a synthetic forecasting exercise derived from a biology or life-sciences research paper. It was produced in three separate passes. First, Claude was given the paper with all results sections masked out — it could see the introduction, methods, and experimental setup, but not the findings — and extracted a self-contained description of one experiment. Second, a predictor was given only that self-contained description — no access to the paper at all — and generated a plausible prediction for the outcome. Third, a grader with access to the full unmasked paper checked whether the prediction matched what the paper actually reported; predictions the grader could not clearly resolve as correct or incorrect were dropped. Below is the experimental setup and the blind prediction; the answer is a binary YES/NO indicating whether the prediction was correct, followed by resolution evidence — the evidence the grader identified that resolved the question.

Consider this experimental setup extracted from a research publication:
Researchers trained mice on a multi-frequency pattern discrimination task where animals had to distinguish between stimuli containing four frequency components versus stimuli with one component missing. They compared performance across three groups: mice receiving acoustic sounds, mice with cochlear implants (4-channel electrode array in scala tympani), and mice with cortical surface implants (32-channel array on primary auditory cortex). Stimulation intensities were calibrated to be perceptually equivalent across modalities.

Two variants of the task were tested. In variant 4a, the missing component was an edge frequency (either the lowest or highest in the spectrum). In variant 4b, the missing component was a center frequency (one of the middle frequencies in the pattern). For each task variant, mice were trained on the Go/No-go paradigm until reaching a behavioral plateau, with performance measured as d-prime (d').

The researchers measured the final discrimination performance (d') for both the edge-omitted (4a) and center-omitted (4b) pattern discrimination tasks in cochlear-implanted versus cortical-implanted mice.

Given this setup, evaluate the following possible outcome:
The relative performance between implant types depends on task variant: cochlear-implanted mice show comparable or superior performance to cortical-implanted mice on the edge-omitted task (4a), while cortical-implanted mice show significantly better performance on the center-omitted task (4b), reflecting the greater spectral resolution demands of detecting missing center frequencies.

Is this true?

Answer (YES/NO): YES